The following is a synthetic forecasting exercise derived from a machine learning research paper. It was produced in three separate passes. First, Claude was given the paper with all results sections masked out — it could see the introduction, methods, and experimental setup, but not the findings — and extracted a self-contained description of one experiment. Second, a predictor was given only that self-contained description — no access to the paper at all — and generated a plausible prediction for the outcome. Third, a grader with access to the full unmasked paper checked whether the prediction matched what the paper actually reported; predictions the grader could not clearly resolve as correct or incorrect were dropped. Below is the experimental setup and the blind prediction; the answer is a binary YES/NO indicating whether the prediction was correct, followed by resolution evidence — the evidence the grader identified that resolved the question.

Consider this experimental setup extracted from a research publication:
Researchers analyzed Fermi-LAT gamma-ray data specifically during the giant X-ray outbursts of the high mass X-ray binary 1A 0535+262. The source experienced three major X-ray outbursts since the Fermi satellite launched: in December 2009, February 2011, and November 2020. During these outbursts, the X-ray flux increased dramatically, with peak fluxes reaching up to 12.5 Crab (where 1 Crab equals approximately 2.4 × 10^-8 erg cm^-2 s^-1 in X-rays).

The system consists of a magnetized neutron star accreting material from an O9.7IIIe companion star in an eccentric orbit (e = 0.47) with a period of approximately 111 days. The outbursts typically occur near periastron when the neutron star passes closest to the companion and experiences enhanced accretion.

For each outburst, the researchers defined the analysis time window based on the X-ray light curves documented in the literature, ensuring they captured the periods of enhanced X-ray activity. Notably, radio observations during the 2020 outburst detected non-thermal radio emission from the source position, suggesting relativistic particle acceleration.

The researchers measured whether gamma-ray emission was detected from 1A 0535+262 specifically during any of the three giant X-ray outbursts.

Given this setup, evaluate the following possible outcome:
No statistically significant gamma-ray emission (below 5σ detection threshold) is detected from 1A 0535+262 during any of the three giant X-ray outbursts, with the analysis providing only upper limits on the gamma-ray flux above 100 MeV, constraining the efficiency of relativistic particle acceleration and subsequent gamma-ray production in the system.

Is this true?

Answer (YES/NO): YES